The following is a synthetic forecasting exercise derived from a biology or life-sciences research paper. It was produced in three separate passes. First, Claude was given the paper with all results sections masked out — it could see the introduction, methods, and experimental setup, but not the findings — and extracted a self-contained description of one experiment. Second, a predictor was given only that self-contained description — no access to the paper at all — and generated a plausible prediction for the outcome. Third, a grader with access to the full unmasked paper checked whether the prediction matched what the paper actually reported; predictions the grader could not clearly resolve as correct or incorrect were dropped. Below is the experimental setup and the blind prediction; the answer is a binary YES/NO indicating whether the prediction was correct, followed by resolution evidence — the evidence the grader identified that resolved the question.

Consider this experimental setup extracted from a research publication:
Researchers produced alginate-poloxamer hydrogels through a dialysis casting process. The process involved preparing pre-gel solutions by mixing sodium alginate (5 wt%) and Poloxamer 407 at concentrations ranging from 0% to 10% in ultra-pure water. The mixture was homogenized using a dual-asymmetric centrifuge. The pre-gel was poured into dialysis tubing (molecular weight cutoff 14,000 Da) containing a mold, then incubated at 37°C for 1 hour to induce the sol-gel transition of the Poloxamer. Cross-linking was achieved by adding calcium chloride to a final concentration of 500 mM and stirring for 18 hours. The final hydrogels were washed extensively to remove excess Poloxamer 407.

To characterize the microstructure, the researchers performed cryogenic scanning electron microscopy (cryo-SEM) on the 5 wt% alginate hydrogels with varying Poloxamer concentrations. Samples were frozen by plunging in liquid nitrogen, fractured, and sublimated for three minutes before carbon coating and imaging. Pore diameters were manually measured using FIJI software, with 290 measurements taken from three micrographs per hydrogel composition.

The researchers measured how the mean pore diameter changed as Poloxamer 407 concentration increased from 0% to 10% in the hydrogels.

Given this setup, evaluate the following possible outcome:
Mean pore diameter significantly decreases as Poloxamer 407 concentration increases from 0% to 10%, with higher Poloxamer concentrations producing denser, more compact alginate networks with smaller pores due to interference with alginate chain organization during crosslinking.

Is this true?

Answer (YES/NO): NO